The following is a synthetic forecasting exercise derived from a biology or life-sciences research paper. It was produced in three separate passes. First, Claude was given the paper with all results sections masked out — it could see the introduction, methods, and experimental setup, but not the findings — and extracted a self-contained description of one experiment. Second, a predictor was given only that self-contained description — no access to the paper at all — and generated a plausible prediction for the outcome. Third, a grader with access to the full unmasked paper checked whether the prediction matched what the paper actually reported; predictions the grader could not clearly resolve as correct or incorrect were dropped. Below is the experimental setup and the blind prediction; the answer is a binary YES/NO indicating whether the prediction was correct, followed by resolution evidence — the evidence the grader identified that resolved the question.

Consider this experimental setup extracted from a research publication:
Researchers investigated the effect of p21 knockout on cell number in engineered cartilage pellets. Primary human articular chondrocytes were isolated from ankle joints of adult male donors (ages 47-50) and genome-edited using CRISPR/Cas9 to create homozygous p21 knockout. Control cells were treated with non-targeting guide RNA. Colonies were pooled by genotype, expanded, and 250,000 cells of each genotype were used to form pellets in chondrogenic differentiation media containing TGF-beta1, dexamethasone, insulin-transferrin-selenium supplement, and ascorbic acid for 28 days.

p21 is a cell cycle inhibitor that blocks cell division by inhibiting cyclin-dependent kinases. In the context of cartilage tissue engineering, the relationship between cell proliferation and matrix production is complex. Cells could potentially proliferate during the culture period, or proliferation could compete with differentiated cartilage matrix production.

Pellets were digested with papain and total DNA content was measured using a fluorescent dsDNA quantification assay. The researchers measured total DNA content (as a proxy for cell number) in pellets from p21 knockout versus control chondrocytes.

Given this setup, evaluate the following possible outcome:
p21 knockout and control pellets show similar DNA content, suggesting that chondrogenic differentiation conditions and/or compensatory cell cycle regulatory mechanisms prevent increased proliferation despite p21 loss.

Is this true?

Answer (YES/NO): NO